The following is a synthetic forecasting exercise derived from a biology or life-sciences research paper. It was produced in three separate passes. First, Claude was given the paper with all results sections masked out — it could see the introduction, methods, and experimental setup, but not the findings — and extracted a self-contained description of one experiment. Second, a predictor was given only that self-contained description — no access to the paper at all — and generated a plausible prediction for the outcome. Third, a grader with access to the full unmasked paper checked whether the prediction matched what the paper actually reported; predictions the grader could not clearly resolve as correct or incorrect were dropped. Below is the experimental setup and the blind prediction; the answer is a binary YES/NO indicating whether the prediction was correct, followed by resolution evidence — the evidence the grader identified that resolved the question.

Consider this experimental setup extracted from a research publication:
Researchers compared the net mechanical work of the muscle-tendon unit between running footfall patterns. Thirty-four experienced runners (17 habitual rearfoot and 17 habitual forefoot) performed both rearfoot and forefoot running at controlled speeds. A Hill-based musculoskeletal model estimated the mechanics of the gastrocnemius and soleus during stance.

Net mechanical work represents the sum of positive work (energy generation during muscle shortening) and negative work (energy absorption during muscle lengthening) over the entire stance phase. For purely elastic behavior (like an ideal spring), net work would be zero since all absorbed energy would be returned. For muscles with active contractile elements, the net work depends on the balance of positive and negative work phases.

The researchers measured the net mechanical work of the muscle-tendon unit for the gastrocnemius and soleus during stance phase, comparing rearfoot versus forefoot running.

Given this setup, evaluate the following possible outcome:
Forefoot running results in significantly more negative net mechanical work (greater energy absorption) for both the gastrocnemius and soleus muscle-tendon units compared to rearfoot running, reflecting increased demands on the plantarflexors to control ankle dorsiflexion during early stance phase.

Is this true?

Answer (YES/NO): YES